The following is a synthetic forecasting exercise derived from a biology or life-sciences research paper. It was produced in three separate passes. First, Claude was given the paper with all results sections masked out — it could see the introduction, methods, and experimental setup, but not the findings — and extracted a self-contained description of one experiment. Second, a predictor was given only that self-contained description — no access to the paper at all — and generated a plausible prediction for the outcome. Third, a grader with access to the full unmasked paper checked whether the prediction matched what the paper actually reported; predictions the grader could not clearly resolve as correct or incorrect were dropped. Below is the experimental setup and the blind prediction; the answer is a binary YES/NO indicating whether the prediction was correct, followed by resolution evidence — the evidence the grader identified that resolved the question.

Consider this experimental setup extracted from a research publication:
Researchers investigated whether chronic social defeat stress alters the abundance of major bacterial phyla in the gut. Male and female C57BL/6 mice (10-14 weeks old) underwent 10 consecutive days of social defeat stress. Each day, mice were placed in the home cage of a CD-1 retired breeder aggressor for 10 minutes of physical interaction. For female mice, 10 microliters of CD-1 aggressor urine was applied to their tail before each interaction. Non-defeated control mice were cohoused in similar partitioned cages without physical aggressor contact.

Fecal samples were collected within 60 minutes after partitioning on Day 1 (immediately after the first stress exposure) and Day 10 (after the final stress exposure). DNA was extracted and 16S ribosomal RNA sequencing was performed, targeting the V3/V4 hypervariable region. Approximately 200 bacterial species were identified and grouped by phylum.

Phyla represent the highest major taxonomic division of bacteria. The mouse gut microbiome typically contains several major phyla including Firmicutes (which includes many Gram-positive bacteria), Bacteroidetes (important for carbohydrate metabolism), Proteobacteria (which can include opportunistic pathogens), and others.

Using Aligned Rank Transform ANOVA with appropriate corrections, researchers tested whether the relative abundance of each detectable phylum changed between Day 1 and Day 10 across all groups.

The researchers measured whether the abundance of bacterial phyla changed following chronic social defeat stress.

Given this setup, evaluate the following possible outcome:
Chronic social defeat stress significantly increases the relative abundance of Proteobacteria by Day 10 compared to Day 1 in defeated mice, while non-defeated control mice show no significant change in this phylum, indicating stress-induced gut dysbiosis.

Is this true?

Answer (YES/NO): NO